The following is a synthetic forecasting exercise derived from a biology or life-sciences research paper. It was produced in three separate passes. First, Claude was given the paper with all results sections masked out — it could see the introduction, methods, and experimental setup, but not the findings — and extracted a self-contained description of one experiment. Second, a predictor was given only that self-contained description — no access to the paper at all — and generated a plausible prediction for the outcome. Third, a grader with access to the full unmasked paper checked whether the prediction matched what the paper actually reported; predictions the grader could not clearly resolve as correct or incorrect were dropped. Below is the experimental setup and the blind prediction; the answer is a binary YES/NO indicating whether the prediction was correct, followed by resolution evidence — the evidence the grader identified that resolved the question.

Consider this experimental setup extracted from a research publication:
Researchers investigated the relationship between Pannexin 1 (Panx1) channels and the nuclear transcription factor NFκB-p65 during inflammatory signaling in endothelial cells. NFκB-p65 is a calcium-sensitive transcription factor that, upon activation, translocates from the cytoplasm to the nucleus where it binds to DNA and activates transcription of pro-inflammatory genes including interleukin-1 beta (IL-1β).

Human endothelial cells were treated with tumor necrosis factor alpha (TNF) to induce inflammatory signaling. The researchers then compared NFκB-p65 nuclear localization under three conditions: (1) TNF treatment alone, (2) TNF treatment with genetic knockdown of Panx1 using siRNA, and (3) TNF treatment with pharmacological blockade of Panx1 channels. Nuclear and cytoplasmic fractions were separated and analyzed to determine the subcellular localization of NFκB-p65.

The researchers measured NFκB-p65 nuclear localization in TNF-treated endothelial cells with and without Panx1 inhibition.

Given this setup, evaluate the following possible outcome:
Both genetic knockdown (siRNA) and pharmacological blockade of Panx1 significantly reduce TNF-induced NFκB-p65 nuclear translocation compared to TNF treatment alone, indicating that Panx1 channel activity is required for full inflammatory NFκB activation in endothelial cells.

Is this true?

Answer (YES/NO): YES